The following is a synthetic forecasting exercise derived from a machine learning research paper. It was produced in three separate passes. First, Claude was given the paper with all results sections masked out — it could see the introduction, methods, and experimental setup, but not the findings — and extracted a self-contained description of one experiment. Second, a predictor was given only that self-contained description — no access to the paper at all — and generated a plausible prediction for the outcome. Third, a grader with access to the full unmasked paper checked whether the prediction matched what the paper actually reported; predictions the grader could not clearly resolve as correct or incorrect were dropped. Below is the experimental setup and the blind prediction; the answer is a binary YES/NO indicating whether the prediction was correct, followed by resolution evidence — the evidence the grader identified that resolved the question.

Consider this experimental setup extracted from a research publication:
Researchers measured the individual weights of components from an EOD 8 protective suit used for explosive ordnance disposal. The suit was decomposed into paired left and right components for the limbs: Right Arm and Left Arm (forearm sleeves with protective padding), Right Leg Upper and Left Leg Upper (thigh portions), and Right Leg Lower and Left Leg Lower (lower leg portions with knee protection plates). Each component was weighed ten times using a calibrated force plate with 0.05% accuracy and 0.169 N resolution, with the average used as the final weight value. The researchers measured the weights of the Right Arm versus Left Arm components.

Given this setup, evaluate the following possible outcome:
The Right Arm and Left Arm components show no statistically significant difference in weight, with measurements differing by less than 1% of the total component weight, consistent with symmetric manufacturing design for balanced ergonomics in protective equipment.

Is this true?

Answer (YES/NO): YES